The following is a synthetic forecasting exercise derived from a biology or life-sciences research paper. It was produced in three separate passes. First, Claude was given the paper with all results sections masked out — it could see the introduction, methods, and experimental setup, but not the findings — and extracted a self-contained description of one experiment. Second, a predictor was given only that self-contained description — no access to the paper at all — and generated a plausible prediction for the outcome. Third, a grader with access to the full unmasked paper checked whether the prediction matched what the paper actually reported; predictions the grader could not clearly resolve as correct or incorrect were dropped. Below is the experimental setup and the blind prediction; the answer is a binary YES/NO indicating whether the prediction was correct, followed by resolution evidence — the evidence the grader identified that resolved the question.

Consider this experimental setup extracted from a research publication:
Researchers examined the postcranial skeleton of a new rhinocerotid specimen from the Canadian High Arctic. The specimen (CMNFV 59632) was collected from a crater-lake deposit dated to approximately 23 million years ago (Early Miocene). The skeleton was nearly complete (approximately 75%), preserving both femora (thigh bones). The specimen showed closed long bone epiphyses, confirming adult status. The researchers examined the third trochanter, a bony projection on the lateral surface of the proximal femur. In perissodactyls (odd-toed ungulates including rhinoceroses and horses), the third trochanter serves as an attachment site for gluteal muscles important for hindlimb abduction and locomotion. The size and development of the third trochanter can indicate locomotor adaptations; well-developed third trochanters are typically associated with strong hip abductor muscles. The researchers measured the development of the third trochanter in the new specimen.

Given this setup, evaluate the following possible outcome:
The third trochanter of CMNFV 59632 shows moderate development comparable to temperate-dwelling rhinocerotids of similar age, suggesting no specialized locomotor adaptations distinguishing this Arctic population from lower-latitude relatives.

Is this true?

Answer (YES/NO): NO